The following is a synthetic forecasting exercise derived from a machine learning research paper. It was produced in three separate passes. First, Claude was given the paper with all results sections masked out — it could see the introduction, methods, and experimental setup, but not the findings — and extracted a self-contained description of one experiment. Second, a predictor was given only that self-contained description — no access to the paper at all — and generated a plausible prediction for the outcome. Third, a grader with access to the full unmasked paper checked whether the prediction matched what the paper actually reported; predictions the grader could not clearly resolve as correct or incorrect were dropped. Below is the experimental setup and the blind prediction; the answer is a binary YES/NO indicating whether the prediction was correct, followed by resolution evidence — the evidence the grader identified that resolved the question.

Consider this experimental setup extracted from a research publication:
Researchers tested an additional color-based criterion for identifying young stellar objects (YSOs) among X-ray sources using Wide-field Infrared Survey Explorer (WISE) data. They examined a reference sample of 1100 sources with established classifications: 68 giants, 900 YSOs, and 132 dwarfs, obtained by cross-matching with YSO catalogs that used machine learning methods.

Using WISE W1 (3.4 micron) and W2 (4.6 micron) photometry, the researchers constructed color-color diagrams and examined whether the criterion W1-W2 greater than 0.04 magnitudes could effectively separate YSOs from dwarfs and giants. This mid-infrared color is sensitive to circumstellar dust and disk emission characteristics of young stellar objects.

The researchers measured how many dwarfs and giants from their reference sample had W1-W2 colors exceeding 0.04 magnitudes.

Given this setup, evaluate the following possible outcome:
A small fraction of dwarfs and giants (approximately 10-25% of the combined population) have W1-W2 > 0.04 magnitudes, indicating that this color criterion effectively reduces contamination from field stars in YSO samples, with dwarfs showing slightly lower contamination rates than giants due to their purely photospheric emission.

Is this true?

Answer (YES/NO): NO